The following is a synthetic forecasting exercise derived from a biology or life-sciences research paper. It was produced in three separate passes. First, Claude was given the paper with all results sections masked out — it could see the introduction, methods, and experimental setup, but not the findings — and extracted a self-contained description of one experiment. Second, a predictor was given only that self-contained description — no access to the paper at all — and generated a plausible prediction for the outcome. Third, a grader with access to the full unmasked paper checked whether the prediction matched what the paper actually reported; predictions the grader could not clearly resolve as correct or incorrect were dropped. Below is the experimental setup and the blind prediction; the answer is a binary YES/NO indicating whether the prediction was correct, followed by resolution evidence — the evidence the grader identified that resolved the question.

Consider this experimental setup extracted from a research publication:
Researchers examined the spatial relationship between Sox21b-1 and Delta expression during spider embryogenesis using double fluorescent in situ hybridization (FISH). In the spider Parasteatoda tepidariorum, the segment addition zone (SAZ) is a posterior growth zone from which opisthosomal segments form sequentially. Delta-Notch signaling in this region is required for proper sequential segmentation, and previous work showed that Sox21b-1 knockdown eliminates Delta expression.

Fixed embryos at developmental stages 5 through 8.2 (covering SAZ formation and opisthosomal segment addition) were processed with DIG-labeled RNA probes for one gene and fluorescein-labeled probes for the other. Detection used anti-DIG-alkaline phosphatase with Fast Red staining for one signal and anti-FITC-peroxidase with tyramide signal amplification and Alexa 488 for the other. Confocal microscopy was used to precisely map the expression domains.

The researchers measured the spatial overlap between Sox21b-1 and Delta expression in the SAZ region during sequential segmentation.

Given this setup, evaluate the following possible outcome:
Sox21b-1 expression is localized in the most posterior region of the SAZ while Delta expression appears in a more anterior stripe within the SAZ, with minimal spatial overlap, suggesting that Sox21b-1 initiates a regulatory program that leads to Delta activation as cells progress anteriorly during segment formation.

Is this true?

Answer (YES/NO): NO